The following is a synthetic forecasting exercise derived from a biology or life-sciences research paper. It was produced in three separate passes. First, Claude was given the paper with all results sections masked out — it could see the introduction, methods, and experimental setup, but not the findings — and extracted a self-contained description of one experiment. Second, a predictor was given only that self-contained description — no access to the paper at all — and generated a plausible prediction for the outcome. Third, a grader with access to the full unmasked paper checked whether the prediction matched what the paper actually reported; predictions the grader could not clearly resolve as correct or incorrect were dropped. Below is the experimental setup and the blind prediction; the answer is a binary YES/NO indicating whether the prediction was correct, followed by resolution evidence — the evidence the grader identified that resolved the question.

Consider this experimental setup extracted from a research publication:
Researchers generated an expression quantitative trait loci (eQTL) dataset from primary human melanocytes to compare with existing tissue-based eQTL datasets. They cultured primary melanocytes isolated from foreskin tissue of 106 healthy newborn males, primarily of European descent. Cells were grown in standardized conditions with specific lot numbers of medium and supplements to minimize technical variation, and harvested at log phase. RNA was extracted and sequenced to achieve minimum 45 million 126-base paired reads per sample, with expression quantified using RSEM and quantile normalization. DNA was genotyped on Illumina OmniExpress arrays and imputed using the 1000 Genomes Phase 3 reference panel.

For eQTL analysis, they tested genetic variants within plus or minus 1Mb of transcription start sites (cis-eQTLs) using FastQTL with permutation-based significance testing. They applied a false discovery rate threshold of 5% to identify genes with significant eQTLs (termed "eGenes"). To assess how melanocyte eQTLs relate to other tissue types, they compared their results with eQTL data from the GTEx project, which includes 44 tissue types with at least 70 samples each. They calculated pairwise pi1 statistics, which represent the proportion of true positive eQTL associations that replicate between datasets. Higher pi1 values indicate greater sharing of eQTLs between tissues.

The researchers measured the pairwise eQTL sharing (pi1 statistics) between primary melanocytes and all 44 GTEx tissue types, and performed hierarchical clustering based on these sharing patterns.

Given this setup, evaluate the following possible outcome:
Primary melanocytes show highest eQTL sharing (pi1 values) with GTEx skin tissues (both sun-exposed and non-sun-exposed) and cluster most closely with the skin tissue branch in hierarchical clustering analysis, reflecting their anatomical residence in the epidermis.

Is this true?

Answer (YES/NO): NO